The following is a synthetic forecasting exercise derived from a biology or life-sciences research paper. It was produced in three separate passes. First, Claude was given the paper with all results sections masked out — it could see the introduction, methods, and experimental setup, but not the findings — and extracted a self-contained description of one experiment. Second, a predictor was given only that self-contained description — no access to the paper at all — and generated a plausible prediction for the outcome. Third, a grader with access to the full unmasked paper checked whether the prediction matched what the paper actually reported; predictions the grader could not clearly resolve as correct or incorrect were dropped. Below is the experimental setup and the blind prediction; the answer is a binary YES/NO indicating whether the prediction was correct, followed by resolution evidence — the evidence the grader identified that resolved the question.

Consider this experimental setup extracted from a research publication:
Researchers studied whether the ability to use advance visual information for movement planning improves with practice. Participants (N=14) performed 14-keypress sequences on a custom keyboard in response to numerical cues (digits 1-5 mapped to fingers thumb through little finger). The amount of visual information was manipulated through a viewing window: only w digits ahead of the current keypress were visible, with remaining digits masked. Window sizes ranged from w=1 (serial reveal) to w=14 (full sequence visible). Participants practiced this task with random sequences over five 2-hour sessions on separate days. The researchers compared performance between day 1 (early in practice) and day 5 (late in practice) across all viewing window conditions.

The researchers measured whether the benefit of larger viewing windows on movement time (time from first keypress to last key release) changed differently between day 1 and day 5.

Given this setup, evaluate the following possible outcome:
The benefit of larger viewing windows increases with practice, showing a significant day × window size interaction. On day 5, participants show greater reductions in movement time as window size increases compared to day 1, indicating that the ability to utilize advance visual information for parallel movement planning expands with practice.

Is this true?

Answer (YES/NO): YES